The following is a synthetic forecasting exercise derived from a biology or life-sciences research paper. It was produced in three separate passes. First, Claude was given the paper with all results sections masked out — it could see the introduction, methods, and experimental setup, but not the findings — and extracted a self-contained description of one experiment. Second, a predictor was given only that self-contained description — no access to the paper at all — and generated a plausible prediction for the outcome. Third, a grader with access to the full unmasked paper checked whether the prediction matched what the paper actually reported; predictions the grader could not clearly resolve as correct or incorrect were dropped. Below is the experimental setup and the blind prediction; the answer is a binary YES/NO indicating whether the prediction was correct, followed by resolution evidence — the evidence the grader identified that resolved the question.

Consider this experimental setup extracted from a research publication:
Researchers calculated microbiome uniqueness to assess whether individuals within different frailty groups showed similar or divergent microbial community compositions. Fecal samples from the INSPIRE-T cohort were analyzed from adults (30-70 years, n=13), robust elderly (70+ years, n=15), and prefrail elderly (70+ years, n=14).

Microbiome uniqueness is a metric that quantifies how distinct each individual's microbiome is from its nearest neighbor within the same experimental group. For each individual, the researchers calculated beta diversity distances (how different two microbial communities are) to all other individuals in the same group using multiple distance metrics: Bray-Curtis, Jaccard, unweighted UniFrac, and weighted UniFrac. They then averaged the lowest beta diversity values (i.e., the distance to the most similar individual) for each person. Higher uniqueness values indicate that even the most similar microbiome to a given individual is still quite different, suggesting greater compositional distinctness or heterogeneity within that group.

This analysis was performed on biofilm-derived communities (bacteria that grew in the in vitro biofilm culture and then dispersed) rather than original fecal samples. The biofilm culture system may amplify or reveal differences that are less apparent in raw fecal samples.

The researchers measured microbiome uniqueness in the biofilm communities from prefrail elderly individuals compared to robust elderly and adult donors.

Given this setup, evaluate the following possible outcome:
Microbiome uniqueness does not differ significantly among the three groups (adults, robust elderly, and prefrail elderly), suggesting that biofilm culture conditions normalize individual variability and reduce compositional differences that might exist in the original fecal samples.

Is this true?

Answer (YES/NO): NO